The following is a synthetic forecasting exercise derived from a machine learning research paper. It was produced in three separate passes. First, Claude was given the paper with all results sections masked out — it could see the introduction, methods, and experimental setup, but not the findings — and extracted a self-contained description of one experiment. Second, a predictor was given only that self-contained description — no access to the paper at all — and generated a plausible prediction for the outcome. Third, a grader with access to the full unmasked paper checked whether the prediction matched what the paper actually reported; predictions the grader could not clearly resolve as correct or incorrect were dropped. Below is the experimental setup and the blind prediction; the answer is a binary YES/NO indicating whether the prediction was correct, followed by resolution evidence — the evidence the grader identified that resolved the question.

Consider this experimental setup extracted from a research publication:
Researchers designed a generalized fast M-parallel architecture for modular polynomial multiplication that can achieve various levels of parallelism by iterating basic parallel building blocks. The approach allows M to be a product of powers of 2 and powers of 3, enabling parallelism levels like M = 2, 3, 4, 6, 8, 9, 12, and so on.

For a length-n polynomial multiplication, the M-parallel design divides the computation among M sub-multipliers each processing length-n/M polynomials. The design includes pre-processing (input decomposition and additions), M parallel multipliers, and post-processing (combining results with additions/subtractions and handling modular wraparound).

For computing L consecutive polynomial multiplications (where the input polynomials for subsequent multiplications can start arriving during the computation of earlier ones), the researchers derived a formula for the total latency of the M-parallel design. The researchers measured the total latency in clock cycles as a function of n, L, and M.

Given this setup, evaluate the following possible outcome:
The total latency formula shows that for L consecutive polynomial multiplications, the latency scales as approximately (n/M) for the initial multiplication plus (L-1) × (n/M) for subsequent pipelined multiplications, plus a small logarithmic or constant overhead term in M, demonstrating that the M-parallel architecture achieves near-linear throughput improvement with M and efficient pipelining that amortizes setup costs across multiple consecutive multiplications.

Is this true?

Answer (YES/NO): NO